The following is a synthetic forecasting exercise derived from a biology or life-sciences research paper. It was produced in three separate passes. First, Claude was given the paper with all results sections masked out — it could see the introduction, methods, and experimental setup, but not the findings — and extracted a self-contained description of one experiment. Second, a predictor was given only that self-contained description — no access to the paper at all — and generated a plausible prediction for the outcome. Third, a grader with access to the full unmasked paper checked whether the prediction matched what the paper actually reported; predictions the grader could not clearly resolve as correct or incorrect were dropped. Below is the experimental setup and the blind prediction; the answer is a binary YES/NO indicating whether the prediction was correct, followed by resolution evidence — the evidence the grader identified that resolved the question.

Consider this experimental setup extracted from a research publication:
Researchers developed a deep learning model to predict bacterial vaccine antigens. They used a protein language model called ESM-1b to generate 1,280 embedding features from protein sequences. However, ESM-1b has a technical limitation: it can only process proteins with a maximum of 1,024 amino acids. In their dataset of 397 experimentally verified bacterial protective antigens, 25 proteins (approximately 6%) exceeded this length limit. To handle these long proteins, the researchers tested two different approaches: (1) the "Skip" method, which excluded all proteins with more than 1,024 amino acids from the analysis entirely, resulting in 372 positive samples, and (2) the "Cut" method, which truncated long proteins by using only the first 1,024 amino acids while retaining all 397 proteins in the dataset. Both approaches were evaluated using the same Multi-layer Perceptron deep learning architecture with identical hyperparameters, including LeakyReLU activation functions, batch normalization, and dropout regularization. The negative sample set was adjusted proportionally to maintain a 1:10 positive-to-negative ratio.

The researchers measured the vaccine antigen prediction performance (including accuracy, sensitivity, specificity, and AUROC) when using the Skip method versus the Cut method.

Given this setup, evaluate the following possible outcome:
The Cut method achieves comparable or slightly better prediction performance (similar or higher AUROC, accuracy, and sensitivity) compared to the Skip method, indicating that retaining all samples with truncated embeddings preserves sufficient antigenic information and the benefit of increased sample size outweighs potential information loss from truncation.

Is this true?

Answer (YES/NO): NO